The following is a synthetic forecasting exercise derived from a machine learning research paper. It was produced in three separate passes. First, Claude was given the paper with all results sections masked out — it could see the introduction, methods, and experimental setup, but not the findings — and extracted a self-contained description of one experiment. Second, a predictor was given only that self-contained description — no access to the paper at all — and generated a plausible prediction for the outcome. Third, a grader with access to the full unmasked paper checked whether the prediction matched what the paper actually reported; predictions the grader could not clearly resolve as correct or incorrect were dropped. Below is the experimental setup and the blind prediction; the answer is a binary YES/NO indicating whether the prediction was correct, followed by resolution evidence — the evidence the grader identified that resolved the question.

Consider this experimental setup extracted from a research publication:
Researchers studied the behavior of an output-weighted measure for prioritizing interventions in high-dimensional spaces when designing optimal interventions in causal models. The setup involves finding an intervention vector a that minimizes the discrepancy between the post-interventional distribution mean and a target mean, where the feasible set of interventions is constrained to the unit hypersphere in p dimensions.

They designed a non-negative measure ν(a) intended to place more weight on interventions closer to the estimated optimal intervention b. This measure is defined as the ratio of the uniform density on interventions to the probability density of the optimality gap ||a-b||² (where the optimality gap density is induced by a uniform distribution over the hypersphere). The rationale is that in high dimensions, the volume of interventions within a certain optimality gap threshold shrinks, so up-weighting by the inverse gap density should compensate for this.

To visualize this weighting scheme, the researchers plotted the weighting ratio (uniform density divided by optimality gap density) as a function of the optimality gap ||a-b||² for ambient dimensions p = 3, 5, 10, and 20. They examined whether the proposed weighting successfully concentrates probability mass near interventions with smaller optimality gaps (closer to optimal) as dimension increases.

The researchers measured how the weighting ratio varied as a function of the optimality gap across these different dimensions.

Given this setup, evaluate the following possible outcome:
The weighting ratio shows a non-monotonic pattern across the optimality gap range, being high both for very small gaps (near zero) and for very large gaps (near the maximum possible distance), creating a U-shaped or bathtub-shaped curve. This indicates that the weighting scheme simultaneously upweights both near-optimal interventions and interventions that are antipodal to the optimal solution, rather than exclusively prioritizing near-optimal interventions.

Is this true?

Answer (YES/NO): YES